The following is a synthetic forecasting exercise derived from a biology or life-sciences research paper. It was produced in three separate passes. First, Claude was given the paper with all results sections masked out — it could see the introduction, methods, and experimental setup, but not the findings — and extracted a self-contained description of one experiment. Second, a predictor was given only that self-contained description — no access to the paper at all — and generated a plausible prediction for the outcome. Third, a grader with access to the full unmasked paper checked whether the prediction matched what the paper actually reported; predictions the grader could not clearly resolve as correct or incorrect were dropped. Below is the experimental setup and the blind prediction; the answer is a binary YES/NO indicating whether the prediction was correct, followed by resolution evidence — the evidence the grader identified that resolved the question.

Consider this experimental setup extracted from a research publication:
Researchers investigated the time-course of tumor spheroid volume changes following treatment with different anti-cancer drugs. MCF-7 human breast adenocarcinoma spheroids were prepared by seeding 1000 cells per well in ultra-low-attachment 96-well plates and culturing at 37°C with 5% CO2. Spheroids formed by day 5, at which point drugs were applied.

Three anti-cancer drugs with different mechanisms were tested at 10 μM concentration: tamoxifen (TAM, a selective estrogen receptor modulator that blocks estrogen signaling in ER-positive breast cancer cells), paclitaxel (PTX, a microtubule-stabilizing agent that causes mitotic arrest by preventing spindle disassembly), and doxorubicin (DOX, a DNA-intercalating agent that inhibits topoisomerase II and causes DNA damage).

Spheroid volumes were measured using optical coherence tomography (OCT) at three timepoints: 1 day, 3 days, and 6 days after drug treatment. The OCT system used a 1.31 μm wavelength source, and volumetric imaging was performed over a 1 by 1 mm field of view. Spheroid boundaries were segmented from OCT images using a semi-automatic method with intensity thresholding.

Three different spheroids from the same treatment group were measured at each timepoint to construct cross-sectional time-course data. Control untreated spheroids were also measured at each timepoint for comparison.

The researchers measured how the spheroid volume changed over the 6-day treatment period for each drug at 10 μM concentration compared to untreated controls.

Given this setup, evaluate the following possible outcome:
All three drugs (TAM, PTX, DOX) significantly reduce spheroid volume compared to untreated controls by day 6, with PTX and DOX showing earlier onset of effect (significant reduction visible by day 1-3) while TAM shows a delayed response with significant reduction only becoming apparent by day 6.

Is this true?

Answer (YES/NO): NO